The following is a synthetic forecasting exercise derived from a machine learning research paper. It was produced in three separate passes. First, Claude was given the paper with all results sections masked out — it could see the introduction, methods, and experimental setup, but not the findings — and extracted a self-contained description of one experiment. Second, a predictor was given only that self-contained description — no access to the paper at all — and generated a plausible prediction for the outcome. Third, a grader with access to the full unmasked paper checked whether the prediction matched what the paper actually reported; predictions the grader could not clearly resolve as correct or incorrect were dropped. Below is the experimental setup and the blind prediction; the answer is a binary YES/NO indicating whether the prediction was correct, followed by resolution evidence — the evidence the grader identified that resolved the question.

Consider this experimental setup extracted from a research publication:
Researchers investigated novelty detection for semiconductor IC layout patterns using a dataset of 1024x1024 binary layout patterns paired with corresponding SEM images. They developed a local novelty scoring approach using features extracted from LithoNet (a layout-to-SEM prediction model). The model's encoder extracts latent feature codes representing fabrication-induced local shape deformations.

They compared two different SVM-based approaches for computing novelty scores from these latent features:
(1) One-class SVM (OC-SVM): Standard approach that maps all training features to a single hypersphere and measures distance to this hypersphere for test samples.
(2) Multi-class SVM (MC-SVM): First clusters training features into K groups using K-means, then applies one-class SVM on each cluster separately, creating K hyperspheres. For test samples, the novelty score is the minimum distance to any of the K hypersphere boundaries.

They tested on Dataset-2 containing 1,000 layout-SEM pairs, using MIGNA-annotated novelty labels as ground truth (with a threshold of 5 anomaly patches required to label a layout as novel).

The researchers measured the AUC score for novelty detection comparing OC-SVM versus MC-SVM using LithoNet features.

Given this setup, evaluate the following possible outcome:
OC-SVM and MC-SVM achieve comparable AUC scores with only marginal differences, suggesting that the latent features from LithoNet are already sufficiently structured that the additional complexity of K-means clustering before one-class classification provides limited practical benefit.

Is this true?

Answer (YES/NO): NO